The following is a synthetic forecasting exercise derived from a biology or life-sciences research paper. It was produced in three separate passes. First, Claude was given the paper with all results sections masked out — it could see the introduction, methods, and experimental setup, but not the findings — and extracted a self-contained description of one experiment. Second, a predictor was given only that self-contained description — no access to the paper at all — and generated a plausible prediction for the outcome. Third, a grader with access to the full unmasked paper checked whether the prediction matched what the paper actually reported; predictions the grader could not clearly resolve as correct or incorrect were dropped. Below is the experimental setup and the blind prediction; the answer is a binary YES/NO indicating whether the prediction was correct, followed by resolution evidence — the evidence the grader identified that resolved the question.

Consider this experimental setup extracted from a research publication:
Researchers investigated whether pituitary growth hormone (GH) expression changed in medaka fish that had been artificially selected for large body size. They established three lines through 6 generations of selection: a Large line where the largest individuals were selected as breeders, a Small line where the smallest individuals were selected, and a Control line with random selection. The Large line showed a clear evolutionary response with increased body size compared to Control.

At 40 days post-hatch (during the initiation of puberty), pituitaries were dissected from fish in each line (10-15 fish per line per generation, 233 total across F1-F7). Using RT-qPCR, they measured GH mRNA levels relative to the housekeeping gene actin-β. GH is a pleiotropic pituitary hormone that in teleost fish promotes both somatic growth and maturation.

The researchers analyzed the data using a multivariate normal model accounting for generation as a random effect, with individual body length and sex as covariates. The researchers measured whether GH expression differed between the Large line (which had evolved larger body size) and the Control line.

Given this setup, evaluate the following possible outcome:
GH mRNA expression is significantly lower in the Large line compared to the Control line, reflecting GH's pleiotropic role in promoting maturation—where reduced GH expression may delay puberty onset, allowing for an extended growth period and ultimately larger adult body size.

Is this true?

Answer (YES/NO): NO